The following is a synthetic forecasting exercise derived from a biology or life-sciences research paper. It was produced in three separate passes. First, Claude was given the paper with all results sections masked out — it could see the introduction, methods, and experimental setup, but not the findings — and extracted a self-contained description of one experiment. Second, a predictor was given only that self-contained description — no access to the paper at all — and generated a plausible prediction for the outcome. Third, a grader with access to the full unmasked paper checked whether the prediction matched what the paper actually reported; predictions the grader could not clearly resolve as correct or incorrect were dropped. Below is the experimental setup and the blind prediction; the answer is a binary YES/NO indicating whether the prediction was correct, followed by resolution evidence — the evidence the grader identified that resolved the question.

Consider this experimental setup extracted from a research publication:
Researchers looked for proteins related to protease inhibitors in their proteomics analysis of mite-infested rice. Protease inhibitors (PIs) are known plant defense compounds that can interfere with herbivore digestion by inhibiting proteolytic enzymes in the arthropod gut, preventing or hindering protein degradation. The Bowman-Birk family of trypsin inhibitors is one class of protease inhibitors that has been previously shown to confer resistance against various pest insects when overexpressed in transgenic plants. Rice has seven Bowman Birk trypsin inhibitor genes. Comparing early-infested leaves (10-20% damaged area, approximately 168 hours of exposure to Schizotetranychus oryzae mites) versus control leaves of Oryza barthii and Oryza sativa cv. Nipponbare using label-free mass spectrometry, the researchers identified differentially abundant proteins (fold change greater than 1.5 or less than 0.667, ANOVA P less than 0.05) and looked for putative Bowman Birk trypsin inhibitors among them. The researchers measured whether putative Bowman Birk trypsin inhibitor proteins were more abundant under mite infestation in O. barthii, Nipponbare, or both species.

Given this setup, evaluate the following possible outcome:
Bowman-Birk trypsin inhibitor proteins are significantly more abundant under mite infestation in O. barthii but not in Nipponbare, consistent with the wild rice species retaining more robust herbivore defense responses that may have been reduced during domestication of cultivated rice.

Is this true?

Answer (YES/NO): NO